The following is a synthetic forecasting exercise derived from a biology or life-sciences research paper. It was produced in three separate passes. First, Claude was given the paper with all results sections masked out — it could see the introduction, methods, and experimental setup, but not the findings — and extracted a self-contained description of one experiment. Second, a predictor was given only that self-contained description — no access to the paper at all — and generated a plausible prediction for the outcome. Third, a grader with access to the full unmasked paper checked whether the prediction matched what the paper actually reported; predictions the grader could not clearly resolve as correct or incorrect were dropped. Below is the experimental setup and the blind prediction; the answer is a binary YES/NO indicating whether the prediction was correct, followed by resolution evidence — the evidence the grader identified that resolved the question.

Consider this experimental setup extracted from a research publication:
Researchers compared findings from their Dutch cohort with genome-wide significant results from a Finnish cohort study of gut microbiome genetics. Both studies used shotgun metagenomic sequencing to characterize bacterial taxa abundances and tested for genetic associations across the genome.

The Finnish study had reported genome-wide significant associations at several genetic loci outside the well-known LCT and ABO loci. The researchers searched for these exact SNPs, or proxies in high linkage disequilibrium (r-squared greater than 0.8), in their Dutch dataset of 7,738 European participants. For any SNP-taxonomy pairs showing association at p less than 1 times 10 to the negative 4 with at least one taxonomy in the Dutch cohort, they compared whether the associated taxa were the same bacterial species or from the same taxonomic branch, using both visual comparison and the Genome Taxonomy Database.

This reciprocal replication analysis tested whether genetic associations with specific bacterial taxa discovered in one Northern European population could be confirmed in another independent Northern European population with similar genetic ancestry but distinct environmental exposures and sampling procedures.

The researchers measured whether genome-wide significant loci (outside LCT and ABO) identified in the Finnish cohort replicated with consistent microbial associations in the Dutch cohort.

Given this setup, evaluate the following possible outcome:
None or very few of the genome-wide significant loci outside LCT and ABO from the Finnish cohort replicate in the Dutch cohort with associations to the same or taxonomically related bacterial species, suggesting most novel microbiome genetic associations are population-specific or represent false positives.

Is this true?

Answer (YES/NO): YES